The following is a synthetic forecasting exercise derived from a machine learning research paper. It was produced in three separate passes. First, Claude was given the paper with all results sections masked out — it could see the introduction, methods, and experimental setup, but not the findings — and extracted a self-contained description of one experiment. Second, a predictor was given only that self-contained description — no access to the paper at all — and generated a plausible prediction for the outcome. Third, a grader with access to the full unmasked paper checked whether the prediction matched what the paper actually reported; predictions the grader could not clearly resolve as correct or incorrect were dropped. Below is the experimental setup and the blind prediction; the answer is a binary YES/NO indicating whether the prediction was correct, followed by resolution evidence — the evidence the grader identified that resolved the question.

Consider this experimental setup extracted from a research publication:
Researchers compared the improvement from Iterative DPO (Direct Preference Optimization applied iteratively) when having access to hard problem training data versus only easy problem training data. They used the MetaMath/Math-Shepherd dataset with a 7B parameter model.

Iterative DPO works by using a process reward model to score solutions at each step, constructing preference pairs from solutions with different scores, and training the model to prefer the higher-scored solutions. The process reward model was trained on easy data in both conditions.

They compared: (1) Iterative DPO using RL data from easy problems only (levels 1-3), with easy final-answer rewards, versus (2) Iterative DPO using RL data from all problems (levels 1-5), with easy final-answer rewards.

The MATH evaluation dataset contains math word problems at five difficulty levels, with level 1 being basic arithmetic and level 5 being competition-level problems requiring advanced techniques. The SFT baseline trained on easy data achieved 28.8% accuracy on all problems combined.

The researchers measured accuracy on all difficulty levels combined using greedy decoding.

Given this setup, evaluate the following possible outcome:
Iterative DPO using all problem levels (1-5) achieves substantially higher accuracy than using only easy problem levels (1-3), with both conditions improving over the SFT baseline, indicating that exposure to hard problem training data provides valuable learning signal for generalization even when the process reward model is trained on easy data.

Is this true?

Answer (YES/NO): NO